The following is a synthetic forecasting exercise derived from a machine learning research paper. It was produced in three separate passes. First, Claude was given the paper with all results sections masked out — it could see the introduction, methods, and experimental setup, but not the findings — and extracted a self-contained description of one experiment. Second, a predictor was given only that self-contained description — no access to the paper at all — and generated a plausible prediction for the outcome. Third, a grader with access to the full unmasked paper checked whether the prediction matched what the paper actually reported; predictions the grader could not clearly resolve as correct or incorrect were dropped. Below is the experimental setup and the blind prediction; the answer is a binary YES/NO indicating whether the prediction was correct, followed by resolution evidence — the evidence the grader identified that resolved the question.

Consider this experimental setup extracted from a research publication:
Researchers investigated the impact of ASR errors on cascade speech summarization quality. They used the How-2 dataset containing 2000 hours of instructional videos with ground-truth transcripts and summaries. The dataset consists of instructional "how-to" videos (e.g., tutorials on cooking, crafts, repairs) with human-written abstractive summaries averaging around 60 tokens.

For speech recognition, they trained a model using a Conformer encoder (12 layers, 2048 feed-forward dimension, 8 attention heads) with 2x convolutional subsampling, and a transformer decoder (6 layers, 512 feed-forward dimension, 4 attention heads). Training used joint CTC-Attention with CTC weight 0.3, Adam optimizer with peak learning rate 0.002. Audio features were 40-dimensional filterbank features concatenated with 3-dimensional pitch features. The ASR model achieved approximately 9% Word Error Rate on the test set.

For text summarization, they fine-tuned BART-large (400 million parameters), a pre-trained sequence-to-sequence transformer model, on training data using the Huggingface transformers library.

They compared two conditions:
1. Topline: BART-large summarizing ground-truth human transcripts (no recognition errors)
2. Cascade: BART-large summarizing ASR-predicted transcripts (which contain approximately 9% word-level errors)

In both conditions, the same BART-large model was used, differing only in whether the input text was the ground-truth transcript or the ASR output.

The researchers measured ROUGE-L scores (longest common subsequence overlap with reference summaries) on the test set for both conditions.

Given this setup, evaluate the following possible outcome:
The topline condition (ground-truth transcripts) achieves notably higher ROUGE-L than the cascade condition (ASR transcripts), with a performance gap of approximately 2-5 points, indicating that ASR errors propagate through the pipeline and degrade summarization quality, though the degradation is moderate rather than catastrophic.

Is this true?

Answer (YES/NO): YES